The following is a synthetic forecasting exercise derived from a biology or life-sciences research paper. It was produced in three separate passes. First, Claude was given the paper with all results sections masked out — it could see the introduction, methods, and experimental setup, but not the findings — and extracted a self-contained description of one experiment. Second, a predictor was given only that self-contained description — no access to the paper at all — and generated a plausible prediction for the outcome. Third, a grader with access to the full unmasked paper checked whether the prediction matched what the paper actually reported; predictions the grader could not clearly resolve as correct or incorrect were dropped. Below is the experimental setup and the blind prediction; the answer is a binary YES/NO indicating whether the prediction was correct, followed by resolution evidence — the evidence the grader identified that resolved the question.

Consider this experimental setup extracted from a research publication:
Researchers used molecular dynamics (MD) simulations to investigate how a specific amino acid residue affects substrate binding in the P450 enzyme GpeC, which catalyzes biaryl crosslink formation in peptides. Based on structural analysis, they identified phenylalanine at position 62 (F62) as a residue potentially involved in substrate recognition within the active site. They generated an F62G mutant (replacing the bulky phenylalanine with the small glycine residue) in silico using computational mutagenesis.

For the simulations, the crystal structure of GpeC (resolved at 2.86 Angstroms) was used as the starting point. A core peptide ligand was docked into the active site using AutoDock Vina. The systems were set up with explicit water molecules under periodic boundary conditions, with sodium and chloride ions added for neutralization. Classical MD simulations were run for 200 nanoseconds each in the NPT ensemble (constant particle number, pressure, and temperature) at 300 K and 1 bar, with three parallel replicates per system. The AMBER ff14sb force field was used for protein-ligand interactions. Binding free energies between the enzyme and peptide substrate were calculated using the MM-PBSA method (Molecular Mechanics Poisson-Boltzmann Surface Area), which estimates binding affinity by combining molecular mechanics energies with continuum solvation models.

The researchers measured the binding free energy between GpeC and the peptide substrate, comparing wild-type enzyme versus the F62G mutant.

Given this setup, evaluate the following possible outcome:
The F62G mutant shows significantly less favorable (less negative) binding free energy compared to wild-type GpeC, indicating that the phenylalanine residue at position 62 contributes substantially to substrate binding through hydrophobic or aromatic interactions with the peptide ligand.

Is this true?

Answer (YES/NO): YES